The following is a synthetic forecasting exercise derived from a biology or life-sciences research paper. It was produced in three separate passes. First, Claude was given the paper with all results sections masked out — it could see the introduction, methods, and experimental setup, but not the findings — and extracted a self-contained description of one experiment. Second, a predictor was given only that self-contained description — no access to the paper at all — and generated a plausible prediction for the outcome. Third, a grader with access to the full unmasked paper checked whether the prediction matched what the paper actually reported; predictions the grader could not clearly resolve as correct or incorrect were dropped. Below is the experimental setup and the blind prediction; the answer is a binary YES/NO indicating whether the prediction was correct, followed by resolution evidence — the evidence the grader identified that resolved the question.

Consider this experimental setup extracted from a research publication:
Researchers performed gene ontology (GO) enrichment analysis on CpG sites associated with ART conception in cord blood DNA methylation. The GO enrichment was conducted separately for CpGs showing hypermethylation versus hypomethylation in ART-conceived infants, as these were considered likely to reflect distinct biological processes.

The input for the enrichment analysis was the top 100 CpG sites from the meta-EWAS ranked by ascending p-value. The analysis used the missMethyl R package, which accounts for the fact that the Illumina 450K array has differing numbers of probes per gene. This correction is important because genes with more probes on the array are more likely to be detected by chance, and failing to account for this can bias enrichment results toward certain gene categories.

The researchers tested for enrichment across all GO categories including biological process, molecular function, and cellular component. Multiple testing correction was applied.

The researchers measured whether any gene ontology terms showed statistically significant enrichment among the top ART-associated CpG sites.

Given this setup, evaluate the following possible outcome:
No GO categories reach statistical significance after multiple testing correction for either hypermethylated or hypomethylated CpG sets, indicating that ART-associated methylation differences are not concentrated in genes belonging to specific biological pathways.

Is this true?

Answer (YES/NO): YES